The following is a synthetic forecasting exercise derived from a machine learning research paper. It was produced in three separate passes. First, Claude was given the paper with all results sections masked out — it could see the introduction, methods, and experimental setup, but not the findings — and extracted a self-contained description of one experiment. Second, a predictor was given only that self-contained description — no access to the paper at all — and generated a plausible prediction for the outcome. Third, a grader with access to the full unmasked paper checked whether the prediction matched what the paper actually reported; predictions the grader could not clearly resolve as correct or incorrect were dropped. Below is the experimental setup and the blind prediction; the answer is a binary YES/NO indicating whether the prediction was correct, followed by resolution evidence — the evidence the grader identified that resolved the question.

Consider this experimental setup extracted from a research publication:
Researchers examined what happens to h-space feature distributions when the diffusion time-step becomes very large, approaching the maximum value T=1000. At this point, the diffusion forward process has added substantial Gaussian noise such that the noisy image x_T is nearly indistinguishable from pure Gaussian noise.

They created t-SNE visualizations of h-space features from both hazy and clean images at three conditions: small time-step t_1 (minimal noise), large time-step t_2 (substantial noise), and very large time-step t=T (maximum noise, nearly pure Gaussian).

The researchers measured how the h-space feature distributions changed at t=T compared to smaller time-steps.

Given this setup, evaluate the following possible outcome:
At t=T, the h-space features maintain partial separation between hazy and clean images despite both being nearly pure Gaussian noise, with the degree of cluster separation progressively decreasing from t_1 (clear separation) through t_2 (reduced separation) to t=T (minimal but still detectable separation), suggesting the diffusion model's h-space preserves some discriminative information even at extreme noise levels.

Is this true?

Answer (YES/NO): NO